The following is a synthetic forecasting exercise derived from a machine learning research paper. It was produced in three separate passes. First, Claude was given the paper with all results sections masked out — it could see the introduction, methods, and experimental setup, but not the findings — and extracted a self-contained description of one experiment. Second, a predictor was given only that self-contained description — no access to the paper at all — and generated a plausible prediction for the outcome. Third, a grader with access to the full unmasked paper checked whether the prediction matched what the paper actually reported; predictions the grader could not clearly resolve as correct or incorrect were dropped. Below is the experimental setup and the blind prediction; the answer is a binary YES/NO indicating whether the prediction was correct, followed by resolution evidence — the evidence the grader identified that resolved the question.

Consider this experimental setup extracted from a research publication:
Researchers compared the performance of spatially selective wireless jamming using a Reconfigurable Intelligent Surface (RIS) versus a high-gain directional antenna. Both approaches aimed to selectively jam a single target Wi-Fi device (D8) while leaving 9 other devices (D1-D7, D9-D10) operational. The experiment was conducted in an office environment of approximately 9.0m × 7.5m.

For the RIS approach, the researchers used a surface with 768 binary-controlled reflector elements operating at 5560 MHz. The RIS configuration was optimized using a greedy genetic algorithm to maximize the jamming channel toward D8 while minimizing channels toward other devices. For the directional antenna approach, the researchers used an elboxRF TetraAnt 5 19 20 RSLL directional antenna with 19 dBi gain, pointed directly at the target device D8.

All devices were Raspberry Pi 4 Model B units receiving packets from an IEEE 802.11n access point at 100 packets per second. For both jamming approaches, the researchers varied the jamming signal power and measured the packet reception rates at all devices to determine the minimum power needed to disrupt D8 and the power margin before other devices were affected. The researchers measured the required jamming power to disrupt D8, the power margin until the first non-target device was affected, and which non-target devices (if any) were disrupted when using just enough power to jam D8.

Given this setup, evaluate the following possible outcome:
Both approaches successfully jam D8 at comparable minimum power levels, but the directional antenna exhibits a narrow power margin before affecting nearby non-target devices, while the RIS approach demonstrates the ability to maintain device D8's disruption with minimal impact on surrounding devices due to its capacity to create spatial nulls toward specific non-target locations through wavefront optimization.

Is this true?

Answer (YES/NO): NO